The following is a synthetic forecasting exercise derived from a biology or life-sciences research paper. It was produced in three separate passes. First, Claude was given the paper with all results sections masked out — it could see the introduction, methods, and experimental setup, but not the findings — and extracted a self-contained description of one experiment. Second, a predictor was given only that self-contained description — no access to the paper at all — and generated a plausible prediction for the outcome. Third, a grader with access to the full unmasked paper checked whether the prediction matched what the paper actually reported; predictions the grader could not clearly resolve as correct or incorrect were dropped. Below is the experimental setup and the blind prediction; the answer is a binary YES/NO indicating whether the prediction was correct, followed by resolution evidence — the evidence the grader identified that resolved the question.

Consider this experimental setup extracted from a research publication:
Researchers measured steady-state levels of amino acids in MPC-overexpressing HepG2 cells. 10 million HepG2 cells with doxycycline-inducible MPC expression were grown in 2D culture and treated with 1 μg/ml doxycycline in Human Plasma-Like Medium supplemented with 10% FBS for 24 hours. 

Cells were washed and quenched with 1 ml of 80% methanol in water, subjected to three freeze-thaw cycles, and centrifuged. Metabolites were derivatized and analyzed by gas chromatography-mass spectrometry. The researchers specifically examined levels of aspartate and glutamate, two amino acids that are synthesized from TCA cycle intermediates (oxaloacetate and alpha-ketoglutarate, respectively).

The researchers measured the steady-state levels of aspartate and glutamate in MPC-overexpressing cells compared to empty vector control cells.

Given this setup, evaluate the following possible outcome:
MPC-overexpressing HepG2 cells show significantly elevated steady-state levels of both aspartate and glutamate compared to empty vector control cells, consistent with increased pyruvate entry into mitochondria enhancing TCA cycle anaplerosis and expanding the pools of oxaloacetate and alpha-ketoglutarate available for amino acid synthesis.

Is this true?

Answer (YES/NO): NO